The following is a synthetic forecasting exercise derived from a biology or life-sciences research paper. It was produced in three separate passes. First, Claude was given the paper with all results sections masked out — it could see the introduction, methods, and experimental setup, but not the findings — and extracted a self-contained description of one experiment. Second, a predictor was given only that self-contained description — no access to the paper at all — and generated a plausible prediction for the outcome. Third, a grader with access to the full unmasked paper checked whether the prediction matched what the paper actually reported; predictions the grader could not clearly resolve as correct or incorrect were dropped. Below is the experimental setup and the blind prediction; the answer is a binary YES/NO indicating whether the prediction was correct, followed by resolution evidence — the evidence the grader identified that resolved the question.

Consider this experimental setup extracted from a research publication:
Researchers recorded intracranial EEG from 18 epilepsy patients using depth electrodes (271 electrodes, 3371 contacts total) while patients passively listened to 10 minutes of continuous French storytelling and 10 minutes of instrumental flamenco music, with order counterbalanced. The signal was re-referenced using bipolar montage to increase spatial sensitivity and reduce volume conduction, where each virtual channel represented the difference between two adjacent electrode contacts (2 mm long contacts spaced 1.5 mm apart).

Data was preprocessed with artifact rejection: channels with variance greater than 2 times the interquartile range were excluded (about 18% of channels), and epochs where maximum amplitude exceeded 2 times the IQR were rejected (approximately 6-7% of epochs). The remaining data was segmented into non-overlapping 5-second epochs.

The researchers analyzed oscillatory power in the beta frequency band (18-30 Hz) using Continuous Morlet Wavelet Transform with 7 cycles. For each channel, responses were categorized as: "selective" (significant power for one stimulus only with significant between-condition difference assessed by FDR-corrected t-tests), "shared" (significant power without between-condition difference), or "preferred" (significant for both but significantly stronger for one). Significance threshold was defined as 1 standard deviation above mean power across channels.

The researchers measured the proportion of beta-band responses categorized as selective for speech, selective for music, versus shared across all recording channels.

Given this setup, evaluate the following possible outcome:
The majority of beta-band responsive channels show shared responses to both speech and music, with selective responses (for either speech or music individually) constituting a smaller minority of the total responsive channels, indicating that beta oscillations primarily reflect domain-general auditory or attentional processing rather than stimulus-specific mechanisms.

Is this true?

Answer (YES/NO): YES